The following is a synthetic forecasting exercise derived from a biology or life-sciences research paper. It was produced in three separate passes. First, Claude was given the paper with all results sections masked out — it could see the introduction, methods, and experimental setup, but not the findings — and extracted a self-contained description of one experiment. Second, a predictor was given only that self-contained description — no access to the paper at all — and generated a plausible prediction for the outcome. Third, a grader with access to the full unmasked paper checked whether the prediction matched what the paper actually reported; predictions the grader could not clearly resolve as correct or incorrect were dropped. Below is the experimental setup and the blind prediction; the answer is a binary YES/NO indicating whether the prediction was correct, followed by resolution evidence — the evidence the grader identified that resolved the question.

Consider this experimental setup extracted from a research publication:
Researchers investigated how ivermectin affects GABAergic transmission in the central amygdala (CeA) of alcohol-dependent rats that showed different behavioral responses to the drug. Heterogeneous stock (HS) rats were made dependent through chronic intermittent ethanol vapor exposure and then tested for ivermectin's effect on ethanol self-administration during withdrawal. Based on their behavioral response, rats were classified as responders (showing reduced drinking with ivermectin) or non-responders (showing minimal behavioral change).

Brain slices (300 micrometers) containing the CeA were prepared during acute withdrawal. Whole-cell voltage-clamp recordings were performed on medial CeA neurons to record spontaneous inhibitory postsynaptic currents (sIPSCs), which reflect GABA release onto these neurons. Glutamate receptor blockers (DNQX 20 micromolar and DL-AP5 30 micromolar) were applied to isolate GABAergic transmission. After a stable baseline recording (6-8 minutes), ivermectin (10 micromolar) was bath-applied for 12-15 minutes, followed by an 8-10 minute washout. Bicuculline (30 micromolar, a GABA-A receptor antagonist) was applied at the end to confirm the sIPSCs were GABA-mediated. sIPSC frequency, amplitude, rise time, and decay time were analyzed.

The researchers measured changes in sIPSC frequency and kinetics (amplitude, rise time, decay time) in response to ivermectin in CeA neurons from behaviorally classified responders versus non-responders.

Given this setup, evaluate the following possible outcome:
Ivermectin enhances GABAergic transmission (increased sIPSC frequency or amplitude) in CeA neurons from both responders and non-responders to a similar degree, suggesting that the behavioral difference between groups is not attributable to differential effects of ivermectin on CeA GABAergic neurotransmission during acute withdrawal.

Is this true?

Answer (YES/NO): NO